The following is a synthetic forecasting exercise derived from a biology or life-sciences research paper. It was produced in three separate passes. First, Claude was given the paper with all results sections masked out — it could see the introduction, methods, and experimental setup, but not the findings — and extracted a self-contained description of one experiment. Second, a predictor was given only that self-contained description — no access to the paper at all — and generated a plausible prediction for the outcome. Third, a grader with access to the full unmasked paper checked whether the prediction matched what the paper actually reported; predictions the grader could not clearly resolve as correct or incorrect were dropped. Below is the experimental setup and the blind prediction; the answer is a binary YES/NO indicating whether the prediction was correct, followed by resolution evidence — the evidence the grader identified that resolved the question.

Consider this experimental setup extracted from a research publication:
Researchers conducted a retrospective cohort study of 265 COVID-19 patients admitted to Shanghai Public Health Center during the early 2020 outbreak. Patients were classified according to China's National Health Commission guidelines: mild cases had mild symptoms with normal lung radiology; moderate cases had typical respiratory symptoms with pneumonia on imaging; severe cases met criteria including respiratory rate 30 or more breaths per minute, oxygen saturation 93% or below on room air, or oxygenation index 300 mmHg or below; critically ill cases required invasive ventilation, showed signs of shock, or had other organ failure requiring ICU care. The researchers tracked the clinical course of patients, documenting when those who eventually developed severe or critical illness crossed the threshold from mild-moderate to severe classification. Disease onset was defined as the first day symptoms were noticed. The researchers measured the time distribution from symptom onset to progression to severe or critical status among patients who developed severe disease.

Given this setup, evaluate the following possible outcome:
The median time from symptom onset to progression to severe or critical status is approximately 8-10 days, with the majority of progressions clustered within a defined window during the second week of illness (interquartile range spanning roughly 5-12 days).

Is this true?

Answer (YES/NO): NO